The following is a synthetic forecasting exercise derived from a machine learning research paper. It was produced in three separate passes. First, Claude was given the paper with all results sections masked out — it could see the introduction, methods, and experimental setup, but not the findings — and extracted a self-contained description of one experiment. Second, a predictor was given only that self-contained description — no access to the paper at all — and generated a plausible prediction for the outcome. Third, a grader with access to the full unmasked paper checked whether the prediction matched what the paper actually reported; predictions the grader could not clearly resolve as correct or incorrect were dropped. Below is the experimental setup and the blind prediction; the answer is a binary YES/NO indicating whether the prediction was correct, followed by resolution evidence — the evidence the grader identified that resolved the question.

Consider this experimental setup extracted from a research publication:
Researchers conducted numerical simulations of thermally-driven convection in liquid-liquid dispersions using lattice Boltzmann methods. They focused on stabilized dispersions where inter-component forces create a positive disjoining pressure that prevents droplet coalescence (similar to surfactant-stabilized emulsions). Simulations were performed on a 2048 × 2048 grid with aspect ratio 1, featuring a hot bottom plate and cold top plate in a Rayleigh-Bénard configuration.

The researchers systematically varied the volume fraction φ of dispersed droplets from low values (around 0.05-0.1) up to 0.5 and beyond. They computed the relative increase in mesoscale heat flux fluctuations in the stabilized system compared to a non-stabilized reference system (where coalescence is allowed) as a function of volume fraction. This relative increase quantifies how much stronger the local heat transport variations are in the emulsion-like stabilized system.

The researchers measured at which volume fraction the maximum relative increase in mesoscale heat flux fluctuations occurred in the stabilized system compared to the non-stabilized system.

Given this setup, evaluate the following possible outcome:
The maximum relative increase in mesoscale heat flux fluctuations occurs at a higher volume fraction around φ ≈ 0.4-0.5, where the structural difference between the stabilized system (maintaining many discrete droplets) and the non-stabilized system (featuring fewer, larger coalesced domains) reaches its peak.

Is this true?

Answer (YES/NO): NO